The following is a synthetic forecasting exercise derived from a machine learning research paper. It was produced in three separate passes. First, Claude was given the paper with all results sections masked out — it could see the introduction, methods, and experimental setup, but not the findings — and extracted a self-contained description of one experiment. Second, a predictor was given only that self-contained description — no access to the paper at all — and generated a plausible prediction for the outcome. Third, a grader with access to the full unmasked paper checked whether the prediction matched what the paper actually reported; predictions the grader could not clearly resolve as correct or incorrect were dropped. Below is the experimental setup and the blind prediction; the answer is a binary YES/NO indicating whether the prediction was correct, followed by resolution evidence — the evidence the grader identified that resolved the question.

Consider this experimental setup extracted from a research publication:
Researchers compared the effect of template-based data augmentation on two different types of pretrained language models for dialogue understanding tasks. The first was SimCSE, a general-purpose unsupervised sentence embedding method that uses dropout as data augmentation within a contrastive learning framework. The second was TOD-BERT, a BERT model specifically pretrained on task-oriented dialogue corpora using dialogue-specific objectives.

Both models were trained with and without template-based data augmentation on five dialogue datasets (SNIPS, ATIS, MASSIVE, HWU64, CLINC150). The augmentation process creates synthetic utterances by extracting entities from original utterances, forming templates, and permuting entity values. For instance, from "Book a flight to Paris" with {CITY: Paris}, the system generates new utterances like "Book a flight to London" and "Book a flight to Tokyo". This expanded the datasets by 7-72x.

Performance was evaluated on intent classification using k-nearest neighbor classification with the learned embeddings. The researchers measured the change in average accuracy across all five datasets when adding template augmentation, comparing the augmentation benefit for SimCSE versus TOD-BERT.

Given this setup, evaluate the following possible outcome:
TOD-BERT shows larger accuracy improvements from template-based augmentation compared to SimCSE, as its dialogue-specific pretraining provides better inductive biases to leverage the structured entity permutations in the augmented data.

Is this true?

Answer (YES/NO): NO